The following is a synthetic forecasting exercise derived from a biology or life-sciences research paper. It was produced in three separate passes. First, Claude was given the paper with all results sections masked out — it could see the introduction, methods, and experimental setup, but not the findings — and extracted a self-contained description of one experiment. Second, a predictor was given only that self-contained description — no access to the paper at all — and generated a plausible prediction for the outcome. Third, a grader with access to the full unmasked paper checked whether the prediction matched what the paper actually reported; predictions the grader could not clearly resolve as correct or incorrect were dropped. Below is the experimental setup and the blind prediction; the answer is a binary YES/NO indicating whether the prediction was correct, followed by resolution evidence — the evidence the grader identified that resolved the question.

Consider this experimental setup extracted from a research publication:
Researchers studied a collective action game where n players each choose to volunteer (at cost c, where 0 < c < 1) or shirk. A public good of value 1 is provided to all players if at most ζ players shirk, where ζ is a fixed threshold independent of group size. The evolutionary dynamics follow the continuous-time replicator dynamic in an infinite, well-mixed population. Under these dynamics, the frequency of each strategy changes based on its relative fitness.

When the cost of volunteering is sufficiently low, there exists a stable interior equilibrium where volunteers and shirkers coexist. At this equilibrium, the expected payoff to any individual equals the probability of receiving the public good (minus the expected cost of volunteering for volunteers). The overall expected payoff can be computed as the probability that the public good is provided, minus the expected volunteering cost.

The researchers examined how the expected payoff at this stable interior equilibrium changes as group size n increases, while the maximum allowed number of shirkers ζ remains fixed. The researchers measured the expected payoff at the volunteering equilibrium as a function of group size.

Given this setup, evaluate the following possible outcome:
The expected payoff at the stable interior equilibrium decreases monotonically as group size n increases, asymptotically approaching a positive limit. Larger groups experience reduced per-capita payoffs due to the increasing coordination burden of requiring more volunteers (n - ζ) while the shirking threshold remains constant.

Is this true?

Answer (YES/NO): YES